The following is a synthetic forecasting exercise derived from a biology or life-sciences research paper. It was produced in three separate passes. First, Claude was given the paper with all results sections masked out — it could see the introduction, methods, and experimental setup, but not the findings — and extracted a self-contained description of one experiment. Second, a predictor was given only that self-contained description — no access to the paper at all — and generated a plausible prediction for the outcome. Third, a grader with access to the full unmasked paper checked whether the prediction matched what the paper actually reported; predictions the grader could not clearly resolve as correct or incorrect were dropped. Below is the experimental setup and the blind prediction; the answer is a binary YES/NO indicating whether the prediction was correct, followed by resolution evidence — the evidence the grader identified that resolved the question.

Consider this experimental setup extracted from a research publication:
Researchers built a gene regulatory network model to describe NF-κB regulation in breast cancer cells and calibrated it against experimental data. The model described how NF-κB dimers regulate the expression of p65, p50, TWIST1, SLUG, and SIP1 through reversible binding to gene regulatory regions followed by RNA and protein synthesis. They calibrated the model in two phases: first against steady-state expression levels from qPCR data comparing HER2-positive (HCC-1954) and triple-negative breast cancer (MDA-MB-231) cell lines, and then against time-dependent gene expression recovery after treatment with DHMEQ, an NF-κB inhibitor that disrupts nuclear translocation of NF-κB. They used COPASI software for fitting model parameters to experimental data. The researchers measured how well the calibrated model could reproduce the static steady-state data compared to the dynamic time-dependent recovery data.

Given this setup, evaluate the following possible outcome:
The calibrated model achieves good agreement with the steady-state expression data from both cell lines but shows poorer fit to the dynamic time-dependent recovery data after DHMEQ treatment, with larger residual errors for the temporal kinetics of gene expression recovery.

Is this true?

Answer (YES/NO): YES